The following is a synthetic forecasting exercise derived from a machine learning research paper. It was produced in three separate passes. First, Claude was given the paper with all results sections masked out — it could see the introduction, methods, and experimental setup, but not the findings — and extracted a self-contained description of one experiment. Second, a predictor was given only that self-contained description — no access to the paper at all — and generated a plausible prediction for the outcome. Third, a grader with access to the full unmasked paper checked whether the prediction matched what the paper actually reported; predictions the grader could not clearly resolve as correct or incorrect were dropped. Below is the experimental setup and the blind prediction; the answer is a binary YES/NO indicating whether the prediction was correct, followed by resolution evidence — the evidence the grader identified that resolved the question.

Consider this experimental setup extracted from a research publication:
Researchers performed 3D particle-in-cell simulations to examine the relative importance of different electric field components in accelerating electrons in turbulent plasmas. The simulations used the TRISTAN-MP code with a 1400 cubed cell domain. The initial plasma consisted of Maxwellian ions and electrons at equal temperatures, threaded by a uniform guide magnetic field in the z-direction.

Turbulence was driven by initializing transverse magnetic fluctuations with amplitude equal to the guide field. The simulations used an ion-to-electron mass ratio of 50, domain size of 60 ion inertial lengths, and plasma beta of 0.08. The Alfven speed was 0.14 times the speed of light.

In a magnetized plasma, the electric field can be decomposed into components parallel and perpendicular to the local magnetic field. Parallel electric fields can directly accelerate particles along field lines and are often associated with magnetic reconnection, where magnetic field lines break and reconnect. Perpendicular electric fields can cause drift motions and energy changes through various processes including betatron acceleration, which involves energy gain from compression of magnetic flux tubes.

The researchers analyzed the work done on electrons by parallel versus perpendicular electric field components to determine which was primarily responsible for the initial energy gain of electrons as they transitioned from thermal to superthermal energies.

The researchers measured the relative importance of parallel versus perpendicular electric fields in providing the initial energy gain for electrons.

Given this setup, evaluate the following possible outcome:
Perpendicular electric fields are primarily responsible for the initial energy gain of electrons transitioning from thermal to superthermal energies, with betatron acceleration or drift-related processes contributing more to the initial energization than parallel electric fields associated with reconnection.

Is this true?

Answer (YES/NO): NO